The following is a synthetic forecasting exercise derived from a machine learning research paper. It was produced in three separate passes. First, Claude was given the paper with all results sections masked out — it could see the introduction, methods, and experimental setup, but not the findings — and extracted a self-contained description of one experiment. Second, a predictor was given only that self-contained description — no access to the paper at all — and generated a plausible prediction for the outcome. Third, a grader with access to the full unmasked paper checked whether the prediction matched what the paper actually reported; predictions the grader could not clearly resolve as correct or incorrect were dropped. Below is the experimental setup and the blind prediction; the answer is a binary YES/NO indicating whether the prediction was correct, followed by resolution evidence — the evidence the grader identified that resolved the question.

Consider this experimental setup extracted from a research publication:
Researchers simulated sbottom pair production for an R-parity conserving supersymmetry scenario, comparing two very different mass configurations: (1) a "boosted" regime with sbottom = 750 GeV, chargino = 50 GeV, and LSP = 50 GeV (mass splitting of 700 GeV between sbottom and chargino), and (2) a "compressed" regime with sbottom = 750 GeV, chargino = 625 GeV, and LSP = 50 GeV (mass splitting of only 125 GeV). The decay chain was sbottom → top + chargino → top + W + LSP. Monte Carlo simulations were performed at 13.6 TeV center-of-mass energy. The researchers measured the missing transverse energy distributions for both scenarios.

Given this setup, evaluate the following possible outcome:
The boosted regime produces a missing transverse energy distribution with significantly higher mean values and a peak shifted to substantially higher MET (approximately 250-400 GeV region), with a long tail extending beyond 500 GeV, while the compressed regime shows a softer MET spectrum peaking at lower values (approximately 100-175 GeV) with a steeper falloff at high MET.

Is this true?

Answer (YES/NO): NO